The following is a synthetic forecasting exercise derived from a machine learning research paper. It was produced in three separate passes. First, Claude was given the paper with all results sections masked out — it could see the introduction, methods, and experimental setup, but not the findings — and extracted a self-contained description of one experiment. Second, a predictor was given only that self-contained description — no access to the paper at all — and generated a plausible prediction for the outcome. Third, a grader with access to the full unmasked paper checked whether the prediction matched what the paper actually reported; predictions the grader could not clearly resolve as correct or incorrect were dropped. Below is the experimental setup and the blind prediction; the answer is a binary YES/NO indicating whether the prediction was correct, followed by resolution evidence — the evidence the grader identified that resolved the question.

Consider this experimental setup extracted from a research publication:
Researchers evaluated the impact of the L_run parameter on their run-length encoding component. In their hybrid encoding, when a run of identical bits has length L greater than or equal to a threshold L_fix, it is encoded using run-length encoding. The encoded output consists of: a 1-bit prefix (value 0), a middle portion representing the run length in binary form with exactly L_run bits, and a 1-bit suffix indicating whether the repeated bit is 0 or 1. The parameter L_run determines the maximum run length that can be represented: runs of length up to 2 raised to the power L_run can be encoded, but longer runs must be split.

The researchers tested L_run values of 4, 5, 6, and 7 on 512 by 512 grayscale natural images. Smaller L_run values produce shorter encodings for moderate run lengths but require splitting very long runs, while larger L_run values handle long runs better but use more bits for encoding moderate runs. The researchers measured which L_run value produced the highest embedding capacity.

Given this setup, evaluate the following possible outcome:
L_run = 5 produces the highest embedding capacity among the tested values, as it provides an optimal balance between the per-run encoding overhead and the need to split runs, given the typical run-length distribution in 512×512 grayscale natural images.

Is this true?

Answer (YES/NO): YES